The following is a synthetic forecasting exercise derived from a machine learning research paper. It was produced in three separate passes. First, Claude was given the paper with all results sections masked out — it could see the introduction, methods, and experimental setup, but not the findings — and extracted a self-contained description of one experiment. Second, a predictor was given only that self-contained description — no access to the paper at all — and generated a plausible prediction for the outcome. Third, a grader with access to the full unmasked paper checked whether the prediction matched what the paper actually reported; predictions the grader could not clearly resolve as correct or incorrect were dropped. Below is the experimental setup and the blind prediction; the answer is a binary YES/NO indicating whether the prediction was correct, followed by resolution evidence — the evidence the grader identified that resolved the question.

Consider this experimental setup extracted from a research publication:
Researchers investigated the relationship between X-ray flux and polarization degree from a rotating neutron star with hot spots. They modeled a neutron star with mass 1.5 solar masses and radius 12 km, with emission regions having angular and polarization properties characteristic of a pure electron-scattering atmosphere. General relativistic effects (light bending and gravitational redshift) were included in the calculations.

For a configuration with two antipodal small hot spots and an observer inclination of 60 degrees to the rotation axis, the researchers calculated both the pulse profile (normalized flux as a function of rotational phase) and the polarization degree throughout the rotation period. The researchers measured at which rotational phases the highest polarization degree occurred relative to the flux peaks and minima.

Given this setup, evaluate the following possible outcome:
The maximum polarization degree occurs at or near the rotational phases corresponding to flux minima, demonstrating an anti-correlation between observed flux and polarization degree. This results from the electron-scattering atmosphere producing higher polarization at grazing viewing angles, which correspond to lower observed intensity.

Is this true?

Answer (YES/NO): YES